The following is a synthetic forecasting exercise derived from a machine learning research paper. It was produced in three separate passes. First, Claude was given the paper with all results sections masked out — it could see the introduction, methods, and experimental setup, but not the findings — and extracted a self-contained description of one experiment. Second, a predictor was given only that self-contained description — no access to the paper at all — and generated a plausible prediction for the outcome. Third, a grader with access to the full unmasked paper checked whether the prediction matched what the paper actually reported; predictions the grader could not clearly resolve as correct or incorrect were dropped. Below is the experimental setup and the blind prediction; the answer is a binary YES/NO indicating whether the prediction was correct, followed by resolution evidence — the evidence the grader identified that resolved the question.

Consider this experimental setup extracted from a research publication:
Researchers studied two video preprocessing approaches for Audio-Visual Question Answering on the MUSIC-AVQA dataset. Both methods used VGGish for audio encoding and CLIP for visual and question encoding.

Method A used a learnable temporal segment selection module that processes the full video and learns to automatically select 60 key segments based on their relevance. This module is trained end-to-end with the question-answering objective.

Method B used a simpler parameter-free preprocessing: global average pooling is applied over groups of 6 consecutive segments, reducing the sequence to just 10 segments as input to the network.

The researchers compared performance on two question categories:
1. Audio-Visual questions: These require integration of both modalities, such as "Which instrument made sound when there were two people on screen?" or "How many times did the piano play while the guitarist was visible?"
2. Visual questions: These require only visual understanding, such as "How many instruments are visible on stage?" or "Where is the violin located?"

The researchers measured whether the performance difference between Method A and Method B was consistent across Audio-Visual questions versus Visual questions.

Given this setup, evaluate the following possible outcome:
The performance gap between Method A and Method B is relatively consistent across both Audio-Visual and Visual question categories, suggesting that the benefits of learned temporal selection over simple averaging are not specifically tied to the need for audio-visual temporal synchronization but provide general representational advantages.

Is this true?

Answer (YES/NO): NO